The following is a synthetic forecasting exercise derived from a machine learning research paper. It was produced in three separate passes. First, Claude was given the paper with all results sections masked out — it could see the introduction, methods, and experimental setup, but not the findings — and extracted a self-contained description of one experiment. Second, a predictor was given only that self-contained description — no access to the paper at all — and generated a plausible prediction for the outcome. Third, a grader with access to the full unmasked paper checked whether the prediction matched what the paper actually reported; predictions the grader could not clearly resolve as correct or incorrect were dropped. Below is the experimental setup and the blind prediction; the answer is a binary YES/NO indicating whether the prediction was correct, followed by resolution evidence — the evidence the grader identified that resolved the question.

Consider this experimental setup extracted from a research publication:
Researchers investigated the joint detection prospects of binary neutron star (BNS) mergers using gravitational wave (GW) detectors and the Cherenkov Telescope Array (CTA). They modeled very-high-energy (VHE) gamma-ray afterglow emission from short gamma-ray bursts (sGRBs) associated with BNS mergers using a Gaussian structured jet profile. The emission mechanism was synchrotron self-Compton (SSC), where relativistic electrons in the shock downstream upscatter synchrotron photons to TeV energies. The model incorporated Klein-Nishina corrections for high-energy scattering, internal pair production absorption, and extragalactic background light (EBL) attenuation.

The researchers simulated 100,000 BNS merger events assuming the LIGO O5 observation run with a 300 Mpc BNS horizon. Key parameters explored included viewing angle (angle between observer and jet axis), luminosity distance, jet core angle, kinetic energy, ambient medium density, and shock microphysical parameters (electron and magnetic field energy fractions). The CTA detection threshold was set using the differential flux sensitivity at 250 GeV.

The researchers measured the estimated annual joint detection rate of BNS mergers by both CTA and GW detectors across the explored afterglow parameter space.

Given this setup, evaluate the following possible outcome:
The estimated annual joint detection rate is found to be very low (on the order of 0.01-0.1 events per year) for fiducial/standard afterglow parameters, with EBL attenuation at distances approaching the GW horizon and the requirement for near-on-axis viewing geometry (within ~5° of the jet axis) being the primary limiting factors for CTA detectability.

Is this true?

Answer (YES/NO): NO